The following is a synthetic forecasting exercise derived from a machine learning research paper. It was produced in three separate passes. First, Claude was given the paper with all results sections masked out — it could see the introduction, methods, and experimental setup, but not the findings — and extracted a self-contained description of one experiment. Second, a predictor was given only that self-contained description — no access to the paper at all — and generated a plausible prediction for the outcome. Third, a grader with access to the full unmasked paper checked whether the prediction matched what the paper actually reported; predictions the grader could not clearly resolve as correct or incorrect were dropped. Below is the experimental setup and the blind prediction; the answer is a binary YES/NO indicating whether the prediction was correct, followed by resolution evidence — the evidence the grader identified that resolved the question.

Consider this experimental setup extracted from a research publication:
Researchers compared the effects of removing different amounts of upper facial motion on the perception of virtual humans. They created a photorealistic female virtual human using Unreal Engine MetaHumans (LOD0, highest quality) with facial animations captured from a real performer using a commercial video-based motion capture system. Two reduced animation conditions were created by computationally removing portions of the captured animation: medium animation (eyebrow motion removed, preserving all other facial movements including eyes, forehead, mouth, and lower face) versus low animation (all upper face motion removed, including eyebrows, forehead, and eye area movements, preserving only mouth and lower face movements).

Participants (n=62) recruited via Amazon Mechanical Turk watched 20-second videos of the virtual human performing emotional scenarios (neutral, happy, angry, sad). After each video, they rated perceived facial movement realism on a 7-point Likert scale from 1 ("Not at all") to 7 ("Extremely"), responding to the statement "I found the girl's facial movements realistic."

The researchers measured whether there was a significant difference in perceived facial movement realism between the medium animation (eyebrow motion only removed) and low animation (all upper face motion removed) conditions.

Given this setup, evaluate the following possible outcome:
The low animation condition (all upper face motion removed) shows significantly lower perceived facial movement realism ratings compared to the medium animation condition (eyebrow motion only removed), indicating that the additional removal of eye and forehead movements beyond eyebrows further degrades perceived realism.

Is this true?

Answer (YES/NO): NO